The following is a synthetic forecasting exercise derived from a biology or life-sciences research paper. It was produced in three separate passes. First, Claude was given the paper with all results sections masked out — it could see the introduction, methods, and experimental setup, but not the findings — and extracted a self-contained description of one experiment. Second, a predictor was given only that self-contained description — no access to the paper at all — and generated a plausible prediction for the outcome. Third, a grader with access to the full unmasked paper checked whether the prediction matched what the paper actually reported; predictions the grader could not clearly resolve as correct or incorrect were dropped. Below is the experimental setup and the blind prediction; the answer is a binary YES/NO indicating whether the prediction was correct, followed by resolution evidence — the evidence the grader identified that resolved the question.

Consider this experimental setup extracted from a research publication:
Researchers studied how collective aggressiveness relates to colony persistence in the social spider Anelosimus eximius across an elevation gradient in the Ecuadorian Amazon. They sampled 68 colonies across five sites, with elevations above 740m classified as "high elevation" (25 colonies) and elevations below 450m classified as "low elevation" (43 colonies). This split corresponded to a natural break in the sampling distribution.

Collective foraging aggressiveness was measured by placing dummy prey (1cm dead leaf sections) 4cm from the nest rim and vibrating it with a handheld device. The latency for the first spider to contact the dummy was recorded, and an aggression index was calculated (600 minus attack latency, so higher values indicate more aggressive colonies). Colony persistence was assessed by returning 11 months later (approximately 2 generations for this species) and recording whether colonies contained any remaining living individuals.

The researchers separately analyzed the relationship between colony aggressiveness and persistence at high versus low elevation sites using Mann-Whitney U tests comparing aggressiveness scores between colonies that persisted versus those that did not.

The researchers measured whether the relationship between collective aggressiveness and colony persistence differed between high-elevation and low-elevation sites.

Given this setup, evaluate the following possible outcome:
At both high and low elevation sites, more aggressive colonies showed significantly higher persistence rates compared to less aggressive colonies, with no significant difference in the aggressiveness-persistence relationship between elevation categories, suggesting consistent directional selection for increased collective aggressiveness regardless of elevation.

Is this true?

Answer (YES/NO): NO